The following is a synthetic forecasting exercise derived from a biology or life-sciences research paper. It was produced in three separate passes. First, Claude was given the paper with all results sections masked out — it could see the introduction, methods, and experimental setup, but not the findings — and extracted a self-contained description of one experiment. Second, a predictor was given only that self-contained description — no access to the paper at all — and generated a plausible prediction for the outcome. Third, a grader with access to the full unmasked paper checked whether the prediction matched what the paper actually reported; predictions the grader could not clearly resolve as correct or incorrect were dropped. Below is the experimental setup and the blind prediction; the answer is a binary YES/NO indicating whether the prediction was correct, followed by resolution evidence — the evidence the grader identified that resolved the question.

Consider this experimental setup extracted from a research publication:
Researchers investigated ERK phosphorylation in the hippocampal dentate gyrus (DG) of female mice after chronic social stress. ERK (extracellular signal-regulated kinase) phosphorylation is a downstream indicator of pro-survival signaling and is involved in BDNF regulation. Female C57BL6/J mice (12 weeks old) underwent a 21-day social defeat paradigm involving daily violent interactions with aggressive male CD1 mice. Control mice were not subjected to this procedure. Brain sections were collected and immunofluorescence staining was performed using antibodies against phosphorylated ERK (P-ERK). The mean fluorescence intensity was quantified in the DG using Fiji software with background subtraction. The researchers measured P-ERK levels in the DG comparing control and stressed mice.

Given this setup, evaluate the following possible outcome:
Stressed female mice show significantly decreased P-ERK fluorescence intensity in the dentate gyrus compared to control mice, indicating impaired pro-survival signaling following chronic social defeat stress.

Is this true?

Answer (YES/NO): YES